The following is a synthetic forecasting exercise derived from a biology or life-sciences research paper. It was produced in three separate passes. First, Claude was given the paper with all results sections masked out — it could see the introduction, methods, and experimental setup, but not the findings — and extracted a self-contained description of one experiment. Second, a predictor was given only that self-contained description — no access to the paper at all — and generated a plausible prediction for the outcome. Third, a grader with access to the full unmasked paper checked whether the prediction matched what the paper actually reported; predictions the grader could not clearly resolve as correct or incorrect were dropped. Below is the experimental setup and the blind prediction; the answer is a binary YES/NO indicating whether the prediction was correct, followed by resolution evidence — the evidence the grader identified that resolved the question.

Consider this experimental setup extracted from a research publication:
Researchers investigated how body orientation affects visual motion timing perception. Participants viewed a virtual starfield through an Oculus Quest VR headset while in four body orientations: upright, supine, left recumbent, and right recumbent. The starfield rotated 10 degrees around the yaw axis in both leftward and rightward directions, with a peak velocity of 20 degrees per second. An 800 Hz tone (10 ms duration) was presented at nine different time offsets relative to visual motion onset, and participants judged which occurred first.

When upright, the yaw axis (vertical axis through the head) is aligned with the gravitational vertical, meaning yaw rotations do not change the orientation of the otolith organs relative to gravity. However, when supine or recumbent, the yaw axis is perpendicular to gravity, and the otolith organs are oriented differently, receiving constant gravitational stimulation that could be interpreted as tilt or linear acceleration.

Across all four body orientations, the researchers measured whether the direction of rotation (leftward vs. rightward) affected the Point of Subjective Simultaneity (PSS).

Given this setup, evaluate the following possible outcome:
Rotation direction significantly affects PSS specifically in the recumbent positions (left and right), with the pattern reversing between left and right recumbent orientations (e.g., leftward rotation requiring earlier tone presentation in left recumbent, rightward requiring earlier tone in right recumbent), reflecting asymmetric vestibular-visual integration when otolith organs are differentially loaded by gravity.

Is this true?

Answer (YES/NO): NO